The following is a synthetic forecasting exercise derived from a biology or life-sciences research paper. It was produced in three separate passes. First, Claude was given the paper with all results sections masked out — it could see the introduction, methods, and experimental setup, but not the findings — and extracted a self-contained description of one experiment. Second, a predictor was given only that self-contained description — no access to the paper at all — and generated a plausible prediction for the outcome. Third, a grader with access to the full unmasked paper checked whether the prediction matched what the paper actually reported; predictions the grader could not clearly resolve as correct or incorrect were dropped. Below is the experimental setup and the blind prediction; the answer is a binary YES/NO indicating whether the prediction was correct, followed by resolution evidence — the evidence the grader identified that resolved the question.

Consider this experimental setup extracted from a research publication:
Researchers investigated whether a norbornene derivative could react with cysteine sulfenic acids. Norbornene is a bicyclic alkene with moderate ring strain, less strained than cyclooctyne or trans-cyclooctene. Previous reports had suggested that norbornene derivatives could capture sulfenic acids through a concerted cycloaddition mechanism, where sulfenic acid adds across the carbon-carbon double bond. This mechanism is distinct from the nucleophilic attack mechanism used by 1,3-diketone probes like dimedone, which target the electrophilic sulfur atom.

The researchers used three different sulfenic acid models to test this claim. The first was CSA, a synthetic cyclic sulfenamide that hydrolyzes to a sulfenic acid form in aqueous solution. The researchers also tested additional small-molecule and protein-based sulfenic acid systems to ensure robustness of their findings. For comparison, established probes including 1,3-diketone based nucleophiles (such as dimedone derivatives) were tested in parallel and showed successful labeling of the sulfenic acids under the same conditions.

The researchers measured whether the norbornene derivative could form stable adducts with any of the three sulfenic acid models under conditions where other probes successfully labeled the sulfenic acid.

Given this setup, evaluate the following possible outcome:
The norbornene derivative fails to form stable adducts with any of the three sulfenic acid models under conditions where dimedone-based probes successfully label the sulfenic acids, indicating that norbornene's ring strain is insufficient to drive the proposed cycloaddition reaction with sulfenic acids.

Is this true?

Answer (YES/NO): YES